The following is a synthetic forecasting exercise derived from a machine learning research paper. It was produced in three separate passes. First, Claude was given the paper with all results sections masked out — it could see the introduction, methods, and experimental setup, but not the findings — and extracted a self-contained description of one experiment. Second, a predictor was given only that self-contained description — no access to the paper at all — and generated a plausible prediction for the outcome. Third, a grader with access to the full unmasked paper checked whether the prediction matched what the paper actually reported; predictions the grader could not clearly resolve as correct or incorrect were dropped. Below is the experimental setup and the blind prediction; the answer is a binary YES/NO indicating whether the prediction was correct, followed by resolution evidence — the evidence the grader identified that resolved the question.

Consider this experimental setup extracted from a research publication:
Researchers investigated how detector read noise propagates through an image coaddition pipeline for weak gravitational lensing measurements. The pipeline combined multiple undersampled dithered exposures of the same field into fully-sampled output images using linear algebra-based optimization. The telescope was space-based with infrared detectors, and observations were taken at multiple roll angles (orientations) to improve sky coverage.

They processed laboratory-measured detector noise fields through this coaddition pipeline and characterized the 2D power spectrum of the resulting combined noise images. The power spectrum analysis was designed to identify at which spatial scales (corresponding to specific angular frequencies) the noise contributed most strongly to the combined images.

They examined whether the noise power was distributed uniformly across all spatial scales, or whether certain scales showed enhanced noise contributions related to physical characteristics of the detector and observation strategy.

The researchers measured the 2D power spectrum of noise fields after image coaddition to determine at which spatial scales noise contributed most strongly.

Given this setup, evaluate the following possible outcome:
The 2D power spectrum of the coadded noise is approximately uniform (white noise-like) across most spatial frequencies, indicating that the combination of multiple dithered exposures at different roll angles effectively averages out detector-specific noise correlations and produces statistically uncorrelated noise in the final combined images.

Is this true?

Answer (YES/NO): NO